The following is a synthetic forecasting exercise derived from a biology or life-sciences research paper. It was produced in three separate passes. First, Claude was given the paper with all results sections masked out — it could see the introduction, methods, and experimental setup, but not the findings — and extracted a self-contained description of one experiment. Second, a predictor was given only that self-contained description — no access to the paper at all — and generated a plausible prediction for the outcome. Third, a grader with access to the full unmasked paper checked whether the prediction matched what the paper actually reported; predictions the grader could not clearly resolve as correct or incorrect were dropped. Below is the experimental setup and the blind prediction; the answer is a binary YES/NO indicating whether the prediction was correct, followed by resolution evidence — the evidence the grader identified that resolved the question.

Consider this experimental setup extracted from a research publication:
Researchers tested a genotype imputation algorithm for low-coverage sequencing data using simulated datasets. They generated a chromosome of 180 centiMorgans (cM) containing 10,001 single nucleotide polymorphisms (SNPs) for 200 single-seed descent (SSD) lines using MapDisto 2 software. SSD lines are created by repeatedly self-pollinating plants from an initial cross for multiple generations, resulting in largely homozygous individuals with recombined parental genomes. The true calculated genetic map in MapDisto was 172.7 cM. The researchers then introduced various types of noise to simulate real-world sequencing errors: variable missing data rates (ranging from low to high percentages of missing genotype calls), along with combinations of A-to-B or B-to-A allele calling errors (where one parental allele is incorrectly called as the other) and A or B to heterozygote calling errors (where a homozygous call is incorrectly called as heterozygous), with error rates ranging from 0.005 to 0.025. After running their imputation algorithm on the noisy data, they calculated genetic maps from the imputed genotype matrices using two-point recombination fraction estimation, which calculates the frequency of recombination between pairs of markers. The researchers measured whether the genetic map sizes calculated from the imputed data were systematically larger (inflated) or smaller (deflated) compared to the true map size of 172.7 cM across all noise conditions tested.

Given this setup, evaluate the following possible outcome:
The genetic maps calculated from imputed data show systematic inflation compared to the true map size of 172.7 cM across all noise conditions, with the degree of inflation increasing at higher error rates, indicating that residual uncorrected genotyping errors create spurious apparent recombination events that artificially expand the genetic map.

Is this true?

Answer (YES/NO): NO